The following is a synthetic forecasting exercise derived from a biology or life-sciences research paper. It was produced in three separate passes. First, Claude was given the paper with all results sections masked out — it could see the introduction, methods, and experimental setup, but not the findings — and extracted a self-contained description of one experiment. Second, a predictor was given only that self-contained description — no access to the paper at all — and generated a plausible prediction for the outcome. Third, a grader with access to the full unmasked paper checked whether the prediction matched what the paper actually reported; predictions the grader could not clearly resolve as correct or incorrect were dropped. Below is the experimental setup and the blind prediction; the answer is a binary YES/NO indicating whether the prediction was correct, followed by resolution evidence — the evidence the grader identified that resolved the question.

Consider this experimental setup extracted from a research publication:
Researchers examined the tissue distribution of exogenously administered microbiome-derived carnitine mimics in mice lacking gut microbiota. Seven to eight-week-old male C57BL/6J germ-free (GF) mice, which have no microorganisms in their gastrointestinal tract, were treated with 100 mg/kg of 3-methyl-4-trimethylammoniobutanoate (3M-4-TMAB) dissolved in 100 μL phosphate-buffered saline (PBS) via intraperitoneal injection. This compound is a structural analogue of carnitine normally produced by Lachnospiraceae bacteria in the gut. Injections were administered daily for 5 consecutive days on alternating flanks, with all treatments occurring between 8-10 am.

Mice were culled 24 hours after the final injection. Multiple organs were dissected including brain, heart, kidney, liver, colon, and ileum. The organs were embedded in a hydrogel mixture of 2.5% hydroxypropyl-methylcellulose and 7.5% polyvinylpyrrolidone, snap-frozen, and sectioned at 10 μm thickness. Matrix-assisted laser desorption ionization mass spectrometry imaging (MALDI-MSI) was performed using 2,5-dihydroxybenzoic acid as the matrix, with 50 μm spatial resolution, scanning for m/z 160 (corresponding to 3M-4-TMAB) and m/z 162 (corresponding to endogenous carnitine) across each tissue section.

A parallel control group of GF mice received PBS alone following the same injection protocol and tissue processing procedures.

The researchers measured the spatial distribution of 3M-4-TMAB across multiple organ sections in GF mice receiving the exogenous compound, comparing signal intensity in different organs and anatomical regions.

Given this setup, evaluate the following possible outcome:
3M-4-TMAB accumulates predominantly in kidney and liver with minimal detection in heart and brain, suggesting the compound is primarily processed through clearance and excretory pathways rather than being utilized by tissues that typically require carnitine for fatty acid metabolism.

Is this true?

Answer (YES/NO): NO